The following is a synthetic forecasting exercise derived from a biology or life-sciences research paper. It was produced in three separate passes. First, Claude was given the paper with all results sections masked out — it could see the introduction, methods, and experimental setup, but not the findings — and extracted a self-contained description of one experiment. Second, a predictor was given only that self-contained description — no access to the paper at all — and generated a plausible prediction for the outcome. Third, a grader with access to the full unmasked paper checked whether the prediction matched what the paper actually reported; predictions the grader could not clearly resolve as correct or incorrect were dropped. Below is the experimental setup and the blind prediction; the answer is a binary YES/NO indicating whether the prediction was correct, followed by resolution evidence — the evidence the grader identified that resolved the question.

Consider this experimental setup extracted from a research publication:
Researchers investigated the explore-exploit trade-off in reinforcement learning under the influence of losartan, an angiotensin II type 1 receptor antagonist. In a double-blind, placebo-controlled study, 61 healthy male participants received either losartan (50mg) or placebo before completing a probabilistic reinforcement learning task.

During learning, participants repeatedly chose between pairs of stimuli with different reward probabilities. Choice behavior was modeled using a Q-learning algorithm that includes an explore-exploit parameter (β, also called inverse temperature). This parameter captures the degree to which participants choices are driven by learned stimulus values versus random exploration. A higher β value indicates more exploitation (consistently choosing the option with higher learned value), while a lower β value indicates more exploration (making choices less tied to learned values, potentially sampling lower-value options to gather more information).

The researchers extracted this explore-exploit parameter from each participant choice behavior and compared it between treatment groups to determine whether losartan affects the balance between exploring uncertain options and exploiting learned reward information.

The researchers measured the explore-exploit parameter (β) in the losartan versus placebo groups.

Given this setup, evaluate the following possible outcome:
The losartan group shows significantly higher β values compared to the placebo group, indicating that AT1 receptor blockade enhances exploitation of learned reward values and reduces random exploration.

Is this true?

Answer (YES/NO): YES